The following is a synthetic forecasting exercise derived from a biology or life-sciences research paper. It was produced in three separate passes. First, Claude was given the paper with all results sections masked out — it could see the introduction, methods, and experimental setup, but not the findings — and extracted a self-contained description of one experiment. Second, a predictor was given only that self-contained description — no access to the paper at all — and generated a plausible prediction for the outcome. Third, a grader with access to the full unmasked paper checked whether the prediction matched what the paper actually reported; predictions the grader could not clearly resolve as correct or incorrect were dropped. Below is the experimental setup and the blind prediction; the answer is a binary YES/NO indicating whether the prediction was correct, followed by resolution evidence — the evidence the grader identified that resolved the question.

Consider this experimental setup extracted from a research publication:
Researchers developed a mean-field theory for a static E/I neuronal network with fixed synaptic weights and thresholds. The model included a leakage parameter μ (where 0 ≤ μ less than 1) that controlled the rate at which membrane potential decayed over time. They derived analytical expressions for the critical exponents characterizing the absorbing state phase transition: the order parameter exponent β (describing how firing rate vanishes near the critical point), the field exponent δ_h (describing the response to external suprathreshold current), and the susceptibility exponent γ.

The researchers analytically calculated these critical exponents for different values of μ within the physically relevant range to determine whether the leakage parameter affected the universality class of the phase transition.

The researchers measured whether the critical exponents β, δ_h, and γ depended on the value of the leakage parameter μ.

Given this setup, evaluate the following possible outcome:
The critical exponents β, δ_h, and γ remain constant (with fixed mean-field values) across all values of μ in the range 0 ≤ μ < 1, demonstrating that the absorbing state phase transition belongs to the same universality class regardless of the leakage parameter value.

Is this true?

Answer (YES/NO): YES